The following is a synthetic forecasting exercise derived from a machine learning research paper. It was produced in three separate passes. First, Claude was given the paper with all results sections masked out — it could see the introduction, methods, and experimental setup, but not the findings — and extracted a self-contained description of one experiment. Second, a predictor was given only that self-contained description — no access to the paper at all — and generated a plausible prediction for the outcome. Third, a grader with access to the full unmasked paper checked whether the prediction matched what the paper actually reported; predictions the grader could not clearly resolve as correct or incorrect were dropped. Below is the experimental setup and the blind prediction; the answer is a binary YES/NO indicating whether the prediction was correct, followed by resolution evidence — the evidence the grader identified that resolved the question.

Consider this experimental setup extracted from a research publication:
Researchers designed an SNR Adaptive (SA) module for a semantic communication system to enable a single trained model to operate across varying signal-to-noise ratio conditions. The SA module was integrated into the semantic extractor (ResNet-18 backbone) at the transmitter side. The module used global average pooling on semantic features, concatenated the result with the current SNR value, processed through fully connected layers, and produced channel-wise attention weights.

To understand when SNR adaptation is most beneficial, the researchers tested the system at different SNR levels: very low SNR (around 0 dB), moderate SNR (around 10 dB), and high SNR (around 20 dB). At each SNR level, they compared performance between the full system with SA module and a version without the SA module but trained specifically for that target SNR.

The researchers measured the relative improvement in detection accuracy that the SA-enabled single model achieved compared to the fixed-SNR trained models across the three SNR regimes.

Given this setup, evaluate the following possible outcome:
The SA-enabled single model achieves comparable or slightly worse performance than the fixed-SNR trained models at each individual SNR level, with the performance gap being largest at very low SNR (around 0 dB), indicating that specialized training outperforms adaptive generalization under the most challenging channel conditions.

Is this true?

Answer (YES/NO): NO